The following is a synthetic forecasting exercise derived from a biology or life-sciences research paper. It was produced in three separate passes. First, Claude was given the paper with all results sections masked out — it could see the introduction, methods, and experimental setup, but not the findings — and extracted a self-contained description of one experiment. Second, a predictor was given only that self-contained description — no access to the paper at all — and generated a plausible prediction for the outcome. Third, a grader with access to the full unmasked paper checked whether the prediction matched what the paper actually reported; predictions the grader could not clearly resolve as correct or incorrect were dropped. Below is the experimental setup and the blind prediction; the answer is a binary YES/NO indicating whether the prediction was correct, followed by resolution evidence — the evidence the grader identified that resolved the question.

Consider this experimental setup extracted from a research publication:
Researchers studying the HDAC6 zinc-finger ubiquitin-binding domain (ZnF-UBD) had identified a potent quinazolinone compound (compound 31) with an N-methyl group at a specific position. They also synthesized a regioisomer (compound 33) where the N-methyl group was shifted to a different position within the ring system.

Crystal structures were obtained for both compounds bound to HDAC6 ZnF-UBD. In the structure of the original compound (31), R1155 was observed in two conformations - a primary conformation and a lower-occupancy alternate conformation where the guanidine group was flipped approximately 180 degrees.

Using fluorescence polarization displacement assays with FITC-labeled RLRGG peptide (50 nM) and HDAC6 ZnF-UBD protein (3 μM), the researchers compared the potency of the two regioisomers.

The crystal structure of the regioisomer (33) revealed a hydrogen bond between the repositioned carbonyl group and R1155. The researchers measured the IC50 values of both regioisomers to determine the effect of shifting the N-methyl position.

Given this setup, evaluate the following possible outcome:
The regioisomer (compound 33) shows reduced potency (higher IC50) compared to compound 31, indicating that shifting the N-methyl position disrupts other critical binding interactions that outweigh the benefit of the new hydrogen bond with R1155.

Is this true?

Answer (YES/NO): YES